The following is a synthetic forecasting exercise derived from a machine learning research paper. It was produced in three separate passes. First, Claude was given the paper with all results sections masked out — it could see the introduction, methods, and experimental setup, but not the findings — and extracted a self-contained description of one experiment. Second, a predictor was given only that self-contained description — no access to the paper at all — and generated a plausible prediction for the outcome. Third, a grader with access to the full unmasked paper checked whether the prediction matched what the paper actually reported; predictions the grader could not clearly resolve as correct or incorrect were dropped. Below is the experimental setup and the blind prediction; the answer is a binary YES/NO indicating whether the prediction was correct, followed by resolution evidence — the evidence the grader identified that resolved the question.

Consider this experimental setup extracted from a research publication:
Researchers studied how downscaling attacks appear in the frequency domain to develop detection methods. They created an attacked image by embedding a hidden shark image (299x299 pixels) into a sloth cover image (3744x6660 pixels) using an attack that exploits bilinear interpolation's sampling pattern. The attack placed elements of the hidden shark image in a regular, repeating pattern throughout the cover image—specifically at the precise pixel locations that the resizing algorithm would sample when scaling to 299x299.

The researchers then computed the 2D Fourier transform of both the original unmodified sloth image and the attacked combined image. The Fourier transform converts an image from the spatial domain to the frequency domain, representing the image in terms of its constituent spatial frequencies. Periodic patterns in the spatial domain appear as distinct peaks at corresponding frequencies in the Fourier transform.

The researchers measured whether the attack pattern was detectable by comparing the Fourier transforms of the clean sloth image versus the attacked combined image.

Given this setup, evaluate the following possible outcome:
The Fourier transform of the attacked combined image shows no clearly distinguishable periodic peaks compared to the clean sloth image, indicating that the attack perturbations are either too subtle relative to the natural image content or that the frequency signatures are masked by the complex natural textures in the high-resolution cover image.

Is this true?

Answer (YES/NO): NO